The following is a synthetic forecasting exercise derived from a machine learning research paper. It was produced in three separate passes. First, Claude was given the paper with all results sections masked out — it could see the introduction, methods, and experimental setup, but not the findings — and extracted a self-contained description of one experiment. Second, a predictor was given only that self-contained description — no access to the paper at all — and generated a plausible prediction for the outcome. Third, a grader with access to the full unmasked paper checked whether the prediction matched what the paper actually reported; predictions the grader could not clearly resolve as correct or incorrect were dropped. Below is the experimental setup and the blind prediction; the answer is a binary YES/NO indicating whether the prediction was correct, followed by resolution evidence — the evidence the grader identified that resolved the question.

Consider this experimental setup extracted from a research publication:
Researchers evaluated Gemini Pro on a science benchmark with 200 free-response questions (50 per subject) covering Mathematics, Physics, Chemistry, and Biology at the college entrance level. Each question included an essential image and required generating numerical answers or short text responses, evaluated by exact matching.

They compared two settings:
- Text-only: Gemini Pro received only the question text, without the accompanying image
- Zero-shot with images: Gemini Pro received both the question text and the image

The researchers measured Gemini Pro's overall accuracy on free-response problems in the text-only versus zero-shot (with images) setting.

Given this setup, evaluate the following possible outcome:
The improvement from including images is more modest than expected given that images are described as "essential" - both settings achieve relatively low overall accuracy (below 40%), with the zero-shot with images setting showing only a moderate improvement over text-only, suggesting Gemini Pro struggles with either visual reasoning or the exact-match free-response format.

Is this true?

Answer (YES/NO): NO